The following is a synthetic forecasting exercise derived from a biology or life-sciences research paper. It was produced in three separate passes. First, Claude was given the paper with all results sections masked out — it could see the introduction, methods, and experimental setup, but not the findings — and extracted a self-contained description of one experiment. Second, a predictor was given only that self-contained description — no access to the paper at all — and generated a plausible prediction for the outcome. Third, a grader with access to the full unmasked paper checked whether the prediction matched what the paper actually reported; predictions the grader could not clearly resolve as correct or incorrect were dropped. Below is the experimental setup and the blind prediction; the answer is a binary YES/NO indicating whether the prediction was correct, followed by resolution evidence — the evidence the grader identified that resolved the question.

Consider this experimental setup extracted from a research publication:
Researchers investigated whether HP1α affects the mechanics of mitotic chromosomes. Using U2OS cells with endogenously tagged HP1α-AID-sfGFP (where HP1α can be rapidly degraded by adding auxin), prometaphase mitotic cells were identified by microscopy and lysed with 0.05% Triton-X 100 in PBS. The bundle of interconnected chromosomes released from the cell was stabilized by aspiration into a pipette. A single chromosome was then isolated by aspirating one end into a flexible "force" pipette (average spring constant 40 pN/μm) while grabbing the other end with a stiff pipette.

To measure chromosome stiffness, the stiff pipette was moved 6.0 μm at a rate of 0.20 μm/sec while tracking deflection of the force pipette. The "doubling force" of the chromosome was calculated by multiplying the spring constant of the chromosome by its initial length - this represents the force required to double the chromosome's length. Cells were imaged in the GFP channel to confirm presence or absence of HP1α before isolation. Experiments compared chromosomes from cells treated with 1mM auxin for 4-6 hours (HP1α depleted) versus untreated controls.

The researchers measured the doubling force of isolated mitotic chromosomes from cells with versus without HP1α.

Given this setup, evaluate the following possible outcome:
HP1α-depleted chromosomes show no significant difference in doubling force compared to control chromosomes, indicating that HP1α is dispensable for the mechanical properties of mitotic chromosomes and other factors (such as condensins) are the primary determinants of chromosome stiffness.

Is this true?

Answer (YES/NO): NO